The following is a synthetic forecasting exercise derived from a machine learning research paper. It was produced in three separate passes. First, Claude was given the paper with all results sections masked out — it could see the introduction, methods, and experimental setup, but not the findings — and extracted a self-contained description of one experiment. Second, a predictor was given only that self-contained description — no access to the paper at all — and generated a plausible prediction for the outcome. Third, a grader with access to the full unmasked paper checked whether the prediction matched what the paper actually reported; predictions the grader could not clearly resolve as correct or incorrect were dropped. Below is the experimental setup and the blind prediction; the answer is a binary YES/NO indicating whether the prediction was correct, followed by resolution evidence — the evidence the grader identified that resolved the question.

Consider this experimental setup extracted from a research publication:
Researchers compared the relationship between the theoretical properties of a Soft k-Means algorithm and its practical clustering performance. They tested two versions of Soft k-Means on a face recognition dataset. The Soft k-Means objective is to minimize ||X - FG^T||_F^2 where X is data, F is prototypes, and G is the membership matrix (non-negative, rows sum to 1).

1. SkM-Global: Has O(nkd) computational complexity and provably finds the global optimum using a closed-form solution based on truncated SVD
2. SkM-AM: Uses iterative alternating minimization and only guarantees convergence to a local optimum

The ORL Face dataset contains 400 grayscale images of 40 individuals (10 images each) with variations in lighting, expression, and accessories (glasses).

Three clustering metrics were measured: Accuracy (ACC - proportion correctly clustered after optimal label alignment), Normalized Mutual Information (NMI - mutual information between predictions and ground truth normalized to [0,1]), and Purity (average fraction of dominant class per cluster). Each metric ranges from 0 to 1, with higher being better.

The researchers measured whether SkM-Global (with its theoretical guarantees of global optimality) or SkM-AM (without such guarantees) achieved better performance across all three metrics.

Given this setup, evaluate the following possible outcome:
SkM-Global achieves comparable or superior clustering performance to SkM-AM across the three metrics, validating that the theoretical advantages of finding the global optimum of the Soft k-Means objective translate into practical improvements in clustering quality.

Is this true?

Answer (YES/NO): NO